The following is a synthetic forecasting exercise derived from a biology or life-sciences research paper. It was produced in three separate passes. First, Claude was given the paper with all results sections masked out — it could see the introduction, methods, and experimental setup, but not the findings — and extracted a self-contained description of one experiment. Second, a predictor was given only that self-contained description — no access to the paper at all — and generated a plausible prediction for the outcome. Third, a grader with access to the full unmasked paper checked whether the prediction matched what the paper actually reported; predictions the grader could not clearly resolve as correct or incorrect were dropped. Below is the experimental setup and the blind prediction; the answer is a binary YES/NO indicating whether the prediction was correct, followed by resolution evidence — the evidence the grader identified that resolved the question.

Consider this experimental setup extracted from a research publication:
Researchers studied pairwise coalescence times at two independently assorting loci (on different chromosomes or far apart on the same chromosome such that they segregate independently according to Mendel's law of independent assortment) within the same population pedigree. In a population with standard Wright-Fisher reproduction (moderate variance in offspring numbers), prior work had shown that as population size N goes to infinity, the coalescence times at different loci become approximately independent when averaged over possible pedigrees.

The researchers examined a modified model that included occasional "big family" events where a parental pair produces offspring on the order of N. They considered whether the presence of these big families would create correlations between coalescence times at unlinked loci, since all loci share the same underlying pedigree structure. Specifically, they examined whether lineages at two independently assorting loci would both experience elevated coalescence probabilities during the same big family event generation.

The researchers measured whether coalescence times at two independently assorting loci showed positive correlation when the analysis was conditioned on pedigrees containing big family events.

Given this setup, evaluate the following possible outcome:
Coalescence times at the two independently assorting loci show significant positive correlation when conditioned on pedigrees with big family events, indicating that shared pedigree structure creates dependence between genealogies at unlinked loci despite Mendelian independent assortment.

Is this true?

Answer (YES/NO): NO